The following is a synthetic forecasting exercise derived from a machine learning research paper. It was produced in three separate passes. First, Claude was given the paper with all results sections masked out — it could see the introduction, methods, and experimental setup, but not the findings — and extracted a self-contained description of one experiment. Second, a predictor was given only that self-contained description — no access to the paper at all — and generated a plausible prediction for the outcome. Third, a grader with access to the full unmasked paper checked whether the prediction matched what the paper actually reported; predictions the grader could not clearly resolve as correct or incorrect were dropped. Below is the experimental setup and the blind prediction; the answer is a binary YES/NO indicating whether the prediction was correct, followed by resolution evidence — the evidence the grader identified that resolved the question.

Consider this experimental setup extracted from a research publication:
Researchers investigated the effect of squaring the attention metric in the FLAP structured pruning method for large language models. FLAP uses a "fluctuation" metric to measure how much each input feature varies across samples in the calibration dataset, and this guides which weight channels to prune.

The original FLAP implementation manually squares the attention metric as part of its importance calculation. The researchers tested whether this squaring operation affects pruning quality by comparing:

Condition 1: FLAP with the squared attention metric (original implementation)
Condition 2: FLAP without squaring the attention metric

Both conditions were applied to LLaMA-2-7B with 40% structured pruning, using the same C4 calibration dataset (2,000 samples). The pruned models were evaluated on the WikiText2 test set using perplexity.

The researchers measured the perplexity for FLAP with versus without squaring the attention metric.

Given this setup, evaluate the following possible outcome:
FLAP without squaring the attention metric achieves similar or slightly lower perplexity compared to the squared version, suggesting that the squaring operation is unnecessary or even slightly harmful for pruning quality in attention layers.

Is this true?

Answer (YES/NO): NO